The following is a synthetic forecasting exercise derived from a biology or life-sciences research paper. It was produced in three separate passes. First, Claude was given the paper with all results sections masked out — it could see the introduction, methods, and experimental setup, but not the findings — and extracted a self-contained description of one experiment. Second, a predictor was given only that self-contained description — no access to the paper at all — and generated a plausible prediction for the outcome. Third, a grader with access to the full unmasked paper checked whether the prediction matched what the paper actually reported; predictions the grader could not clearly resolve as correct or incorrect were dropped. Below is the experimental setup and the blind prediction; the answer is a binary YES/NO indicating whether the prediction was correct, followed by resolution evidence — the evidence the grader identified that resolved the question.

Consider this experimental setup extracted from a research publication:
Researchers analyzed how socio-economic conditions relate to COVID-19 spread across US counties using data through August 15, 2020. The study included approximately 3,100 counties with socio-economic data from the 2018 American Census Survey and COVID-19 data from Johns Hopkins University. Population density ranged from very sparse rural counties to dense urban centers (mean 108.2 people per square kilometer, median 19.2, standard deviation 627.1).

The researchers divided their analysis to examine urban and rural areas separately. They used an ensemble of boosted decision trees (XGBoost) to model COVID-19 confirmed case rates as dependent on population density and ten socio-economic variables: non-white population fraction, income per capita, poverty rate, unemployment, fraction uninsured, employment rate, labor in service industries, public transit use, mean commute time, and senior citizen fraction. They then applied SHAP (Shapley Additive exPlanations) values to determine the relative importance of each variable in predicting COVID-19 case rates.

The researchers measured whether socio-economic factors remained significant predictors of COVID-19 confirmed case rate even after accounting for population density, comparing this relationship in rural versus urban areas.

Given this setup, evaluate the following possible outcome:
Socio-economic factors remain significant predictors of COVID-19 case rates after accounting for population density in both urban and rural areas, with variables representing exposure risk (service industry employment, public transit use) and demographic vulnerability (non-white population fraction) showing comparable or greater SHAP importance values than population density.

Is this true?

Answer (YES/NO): NO